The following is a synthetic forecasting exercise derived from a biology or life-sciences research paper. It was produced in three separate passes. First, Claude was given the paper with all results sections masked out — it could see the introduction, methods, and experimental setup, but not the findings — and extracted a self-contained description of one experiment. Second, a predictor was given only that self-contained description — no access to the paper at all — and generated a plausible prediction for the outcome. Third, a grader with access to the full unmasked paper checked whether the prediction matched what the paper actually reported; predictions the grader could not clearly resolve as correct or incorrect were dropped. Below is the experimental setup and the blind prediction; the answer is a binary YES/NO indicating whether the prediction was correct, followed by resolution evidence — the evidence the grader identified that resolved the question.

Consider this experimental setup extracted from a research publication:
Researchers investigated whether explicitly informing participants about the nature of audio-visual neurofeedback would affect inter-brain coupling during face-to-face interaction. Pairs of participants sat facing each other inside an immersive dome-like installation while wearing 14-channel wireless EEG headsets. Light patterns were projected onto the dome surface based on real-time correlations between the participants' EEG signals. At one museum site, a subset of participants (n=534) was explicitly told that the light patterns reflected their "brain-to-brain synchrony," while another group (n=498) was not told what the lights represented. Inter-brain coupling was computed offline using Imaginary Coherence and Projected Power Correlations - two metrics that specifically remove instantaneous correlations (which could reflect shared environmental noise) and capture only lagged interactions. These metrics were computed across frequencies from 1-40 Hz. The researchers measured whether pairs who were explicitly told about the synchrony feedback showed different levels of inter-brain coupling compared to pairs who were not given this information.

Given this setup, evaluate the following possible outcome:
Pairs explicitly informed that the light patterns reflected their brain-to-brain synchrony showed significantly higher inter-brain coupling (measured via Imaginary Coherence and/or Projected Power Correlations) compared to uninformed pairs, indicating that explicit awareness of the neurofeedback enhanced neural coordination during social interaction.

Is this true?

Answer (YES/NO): NO